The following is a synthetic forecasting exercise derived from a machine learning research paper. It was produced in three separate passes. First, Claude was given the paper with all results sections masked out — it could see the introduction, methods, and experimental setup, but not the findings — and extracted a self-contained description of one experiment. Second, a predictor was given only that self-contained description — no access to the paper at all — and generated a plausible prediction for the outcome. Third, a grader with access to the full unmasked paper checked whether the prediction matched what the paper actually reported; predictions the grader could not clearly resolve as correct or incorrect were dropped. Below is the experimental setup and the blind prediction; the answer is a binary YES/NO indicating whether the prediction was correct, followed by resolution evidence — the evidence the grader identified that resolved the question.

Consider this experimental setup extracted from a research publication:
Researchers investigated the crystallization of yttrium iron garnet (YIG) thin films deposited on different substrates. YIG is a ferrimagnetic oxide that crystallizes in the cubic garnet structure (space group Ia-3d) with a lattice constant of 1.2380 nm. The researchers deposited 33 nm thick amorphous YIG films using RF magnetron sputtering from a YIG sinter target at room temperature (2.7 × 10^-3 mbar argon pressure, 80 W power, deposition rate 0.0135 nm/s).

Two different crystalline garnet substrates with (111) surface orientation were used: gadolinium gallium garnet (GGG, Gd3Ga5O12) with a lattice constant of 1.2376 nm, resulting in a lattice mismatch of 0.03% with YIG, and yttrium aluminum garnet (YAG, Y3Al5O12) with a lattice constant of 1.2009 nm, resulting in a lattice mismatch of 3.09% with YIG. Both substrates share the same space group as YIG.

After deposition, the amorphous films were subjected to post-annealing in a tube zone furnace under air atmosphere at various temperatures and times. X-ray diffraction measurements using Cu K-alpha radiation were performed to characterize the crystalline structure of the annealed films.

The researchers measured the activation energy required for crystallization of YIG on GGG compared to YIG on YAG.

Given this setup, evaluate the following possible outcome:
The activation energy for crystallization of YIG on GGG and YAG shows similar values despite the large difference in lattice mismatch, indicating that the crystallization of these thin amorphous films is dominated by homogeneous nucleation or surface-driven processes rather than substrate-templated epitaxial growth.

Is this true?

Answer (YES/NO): NO